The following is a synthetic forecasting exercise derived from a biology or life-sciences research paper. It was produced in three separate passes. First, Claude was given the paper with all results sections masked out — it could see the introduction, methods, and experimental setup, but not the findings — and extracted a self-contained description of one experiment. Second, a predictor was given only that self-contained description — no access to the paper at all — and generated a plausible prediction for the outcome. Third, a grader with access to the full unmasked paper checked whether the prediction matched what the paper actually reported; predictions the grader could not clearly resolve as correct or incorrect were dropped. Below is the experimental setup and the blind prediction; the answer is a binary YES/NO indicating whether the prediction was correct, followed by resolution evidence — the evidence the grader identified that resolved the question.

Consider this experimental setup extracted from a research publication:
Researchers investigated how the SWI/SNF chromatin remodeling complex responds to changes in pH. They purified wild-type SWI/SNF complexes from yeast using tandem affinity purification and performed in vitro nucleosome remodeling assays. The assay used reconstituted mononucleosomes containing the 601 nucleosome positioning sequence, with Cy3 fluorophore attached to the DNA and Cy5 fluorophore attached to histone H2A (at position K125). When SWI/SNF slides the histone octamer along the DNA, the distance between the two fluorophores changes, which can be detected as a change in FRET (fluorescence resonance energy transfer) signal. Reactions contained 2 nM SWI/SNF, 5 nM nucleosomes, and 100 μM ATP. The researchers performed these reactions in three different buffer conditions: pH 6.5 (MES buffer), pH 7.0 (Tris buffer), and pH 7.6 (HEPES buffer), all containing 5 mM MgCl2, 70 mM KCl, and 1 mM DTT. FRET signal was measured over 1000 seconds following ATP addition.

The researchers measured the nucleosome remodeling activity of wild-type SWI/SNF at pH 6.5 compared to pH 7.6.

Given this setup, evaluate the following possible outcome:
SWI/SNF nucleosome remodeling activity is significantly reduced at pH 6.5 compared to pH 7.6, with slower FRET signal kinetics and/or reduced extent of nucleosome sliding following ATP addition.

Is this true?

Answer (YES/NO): NO